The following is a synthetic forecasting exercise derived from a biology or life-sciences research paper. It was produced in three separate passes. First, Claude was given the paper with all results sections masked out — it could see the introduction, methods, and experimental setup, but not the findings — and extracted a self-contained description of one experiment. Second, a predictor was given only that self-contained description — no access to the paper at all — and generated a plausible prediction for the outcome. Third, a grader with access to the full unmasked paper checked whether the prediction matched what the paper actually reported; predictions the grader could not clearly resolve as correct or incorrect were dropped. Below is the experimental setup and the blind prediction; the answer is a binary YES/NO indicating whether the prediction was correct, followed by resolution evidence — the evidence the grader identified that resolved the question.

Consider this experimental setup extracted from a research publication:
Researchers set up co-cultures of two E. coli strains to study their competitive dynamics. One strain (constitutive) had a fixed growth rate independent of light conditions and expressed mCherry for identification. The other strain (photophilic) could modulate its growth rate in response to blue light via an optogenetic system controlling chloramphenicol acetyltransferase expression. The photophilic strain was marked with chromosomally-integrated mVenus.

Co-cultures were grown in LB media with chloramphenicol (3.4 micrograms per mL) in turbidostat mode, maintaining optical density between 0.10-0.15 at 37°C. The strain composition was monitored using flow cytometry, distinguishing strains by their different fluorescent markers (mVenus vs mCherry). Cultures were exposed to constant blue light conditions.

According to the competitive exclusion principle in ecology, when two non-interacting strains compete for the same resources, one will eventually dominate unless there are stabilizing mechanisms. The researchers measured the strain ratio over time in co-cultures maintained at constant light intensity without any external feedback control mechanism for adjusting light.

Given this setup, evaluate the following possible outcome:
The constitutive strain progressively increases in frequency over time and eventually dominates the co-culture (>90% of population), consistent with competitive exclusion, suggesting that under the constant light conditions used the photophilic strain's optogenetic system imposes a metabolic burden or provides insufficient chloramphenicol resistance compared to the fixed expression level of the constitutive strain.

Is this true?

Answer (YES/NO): NO